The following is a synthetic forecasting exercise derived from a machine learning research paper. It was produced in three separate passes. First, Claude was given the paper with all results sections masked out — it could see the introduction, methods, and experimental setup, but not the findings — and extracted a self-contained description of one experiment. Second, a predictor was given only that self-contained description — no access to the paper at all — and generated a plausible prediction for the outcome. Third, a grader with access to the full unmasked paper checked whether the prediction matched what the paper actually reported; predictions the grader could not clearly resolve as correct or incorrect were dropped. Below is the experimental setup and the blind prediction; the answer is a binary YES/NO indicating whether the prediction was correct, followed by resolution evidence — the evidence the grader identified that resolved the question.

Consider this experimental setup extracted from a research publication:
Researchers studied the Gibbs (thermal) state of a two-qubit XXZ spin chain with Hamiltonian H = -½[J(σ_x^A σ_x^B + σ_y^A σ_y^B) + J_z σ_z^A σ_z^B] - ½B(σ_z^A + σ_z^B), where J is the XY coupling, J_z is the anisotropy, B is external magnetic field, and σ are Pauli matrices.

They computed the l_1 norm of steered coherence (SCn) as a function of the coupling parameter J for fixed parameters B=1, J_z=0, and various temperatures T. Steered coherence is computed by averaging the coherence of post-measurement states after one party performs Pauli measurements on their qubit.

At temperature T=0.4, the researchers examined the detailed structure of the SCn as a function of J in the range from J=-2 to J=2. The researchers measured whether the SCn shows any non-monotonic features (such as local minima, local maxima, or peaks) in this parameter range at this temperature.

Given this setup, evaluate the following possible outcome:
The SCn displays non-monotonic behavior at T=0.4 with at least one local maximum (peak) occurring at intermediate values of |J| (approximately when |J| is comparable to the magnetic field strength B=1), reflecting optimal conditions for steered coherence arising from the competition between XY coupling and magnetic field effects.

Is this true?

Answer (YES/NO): NO